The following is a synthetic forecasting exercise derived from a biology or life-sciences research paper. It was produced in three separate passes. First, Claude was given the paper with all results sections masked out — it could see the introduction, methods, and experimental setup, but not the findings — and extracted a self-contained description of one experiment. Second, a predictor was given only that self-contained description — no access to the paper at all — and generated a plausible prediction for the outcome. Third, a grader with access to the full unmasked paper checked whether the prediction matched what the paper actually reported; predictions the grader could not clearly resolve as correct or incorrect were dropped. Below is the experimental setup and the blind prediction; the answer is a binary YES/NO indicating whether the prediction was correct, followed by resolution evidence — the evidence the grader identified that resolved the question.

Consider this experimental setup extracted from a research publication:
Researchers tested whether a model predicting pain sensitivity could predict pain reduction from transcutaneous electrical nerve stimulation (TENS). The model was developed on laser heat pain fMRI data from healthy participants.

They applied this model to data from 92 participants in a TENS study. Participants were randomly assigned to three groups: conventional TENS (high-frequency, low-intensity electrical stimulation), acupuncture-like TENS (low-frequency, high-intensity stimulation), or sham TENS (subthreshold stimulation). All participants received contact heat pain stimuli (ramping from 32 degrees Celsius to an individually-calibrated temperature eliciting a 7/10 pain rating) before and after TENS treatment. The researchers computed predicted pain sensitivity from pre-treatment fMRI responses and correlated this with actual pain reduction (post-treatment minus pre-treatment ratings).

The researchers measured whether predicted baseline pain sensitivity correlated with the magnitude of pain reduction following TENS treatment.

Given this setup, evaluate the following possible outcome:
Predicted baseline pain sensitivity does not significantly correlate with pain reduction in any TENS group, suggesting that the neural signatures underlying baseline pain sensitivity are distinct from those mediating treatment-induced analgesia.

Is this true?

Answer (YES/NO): NO